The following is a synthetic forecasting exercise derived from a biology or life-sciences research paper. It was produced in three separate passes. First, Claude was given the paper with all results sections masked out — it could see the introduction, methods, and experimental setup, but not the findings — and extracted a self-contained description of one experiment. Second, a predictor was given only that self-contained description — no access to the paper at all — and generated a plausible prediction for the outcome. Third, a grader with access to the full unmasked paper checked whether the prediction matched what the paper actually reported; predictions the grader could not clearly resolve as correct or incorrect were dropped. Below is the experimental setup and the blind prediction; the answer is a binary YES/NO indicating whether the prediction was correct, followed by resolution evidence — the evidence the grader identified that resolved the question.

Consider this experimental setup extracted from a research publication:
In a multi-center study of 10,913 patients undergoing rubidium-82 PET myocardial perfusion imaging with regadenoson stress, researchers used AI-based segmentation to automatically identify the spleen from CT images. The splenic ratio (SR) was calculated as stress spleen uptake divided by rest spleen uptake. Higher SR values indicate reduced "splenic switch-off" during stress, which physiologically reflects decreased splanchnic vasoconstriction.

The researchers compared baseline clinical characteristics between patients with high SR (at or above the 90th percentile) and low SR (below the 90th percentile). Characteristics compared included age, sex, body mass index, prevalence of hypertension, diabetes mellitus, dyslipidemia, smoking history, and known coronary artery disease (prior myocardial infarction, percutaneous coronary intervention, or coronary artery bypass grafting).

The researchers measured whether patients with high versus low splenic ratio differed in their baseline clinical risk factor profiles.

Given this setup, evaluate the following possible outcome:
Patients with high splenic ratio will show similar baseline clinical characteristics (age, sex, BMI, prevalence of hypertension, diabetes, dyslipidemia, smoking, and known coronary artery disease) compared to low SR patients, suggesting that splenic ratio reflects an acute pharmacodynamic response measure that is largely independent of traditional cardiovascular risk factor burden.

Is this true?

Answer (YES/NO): NO